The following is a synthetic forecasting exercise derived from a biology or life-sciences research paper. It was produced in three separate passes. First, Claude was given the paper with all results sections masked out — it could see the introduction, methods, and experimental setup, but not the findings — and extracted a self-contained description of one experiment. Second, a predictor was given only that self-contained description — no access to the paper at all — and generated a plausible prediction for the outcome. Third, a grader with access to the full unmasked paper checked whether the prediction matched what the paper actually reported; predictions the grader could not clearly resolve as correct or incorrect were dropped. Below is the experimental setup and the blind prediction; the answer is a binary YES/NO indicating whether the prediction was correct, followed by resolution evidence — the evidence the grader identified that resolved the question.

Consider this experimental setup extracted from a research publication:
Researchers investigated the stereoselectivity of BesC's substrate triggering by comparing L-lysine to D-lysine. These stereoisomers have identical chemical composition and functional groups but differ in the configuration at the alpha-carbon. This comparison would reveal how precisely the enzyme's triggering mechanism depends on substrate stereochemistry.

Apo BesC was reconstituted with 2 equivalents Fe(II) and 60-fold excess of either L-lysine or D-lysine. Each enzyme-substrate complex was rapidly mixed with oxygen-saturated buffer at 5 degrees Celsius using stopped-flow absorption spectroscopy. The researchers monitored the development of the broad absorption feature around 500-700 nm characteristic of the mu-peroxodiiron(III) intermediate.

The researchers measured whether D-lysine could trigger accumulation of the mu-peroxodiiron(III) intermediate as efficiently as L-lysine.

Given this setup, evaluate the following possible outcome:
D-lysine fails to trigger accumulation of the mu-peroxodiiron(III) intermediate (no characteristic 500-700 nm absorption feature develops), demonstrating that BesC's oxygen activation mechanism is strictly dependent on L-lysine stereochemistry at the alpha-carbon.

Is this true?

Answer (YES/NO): NO